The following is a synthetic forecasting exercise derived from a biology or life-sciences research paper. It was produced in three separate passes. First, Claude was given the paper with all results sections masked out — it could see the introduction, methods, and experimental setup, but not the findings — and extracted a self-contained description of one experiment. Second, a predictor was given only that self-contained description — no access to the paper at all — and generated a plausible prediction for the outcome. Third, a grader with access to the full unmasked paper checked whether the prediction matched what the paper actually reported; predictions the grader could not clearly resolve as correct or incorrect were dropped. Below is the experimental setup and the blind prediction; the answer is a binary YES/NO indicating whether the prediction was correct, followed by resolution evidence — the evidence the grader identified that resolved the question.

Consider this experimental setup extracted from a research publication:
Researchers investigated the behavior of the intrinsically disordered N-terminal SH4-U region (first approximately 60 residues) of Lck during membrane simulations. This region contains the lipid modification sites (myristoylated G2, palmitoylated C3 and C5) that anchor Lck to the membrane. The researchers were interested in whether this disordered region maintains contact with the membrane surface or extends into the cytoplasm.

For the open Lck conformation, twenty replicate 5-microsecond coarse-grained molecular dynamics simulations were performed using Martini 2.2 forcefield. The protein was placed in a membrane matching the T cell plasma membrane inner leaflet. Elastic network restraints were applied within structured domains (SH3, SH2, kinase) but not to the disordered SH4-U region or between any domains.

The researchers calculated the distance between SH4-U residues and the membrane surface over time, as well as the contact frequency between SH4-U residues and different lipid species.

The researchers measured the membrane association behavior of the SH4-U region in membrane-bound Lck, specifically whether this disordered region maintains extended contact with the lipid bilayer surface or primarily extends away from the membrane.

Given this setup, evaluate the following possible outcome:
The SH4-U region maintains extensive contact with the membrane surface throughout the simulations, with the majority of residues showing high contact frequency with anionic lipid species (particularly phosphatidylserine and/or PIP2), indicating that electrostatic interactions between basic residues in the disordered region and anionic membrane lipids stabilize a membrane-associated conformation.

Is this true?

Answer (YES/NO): NO